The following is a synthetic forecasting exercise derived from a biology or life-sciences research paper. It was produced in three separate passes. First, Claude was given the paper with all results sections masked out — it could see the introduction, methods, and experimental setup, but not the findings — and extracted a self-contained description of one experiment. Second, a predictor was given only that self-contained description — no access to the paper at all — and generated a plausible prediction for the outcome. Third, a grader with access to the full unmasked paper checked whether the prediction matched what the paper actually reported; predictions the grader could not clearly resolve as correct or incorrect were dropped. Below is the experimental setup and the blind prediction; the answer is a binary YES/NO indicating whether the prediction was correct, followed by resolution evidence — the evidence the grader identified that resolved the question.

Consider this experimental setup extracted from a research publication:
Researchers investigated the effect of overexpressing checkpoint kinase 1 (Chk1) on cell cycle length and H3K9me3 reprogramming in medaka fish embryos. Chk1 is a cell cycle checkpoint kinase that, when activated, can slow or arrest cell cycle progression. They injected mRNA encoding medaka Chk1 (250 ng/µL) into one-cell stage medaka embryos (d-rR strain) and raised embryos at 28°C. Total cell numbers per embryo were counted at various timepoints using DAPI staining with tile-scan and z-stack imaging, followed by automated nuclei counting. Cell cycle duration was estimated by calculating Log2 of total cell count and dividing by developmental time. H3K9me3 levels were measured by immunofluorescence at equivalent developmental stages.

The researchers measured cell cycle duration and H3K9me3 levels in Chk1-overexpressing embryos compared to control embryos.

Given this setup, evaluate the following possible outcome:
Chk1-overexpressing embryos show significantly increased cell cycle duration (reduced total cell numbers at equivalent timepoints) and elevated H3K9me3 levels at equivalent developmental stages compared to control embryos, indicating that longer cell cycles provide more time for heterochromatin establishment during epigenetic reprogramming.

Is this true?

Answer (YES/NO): YES